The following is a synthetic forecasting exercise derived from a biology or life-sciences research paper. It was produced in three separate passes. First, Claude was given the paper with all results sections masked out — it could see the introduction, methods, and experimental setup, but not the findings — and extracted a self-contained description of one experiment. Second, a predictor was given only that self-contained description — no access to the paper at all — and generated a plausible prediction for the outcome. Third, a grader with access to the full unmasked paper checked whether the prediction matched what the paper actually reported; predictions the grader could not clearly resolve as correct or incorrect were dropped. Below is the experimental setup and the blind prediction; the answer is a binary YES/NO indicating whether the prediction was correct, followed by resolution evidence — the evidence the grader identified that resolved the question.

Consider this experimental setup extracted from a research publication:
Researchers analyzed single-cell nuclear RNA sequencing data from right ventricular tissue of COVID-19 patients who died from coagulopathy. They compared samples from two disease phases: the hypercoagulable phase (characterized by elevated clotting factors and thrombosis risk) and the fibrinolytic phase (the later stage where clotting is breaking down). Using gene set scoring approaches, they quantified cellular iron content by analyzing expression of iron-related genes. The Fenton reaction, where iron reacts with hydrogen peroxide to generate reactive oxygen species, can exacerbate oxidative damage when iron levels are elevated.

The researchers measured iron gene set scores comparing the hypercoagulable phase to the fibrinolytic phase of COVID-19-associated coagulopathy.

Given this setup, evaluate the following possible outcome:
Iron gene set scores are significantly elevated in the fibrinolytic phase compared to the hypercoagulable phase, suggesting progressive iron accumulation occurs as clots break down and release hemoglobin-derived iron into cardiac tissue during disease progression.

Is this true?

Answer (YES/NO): YES